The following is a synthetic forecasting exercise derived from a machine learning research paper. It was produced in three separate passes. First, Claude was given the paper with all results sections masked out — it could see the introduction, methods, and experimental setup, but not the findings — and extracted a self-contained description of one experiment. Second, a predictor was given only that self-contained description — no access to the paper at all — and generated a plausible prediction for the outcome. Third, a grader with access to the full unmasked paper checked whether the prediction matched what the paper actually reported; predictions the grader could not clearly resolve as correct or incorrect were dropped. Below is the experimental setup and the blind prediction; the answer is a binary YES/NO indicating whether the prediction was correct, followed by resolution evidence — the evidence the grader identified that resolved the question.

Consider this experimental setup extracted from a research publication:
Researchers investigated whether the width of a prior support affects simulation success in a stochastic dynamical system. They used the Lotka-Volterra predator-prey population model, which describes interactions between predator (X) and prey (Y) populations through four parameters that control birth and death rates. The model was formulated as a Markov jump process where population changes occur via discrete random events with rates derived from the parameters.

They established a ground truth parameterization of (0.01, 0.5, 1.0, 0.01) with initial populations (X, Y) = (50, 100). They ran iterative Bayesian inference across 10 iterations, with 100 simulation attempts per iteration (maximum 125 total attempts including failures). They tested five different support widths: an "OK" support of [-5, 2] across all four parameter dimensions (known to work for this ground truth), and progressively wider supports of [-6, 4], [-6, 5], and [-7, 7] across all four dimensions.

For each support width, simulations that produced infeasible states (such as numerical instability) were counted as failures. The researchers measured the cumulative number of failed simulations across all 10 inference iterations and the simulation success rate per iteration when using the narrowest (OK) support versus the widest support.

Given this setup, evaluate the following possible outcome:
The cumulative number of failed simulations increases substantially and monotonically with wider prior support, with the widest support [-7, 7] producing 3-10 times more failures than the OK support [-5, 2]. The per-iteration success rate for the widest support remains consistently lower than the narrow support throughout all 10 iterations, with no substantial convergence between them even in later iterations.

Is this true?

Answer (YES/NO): NO